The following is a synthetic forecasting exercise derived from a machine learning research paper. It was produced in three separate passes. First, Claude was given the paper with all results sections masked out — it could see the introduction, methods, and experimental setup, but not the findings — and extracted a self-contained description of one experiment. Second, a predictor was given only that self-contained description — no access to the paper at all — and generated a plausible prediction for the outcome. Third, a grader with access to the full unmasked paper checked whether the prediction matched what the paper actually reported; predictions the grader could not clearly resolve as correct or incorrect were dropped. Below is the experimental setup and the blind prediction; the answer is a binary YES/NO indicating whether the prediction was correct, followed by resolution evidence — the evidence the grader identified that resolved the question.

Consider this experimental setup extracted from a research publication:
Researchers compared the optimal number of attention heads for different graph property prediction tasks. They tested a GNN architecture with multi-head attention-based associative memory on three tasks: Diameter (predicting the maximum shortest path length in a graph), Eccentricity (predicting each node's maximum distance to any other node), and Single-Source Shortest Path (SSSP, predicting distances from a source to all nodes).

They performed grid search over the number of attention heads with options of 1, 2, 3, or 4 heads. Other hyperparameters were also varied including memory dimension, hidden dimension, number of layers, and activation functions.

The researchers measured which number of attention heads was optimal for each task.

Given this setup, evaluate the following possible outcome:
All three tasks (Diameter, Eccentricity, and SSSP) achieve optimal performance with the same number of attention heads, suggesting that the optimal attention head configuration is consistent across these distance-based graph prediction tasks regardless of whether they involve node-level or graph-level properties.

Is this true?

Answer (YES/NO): NO